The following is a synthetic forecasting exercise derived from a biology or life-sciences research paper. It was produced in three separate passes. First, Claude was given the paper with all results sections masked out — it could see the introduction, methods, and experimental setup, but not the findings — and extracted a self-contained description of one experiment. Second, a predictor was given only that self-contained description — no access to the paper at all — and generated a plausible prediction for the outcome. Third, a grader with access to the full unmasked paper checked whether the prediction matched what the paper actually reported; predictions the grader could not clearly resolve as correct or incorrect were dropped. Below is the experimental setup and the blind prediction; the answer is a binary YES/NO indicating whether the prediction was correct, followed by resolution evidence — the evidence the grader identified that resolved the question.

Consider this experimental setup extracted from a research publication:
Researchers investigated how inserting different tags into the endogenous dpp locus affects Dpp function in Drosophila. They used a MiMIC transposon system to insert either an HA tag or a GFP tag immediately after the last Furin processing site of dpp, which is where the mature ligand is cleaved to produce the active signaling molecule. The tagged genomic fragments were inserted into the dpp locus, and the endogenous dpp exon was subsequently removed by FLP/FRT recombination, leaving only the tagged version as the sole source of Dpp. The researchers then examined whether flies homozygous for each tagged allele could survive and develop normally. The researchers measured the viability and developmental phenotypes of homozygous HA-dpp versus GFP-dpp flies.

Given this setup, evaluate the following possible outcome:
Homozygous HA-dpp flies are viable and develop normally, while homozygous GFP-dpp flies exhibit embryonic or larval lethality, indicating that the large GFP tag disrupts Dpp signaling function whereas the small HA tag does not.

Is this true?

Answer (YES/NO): YES